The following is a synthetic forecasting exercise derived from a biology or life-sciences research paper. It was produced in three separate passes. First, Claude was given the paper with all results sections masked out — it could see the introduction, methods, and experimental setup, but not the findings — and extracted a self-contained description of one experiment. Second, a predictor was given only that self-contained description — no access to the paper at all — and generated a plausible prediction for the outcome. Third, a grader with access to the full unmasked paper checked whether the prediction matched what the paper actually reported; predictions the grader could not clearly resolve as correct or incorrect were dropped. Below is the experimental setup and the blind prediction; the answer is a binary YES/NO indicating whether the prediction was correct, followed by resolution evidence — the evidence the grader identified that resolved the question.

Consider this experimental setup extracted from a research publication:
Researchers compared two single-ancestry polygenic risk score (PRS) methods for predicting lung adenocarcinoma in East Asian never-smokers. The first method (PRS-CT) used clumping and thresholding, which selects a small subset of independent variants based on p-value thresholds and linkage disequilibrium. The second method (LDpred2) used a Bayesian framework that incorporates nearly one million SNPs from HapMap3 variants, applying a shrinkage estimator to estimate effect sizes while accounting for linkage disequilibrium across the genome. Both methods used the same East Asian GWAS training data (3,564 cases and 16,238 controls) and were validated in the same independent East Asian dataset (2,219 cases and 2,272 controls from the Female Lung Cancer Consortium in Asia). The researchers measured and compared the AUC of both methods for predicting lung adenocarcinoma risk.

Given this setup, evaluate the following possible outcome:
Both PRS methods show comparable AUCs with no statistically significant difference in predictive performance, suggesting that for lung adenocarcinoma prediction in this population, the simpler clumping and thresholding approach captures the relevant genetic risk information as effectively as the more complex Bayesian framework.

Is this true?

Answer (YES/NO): NO